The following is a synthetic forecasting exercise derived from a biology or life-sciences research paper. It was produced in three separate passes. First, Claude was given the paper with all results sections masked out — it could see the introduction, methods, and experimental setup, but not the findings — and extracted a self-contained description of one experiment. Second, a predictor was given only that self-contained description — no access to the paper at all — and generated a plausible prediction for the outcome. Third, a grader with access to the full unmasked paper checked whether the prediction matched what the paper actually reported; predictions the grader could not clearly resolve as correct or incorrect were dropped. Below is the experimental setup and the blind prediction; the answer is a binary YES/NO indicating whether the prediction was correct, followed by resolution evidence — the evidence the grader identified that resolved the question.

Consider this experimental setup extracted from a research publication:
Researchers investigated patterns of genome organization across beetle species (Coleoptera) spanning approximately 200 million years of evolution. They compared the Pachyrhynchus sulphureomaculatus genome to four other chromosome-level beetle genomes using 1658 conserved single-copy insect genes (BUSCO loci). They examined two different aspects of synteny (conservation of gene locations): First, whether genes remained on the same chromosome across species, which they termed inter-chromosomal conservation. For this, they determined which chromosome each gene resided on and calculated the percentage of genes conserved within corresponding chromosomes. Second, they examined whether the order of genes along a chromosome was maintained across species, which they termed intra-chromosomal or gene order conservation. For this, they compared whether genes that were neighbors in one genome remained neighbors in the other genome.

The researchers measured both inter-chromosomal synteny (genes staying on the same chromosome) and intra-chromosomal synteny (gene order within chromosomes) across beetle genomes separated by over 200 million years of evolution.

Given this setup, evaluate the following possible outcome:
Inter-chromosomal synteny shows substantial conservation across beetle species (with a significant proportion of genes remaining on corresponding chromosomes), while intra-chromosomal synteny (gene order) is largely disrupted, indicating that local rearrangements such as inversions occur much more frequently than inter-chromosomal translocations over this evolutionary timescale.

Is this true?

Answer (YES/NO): YES